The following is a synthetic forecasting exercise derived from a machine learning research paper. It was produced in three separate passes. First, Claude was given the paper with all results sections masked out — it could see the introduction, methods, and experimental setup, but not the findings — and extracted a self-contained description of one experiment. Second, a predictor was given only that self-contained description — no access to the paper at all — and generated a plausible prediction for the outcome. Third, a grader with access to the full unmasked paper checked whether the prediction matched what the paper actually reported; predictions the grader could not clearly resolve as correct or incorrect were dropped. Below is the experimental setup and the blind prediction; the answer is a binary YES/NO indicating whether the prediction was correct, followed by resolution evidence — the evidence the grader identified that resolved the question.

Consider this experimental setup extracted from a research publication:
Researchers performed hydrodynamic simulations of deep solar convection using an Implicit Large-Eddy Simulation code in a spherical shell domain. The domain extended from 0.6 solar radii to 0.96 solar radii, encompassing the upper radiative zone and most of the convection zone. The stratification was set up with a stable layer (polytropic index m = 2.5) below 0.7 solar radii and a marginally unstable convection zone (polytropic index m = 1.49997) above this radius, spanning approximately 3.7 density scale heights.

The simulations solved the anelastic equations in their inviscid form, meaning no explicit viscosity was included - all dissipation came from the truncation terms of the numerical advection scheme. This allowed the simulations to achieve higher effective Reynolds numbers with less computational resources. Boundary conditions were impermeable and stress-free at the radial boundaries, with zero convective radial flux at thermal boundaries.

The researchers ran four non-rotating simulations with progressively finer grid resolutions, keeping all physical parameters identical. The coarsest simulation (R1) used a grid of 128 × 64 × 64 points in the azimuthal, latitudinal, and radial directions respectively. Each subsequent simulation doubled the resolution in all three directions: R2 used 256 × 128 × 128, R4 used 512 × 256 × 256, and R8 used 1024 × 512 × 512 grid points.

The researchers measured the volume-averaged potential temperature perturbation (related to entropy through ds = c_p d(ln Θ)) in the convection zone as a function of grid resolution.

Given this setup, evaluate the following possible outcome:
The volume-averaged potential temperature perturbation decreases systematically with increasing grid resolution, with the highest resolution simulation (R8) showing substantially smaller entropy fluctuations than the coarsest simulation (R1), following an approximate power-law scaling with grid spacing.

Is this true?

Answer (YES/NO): NO